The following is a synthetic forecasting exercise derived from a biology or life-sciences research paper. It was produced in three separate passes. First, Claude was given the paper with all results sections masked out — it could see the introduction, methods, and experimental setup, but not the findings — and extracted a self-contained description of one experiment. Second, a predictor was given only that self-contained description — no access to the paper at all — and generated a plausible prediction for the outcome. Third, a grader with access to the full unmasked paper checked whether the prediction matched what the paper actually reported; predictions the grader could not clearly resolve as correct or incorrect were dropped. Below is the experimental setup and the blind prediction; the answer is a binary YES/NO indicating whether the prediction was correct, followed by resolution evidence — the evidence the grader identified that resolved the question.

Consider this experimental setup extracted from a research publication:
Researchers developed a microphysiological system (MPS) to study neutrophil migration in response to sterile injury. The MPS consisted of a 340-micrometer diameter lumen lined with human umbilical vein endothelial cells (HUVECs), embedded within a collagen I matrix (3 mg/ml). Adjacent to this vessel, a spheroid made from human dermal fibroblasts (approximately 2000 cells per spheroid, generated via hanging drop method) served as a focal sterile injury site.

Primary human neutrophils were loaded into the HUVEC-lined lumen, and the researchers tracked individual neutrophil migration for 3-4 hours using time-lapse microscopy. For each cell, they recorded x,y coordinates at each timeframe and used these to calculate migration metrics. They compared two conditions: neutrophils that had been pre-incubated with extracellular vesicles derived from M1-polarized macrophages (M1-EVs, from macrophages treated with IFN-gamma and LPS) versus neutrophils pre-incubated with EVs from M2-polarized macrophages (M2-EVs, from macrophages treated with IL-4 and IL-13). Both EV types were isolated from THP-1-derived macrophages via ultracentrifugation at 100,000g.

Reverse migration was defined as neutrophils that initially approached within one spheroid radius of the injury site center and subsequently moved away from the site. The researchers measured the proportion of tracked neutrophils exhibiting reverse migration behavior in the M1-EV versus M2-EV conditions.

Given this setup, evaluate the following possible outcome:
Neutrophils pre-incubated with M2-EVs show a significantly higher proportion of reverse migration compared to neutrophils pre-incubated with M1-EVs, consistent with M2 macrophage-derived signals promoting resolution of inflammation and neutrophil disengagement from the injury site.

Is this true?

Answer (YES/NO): YES